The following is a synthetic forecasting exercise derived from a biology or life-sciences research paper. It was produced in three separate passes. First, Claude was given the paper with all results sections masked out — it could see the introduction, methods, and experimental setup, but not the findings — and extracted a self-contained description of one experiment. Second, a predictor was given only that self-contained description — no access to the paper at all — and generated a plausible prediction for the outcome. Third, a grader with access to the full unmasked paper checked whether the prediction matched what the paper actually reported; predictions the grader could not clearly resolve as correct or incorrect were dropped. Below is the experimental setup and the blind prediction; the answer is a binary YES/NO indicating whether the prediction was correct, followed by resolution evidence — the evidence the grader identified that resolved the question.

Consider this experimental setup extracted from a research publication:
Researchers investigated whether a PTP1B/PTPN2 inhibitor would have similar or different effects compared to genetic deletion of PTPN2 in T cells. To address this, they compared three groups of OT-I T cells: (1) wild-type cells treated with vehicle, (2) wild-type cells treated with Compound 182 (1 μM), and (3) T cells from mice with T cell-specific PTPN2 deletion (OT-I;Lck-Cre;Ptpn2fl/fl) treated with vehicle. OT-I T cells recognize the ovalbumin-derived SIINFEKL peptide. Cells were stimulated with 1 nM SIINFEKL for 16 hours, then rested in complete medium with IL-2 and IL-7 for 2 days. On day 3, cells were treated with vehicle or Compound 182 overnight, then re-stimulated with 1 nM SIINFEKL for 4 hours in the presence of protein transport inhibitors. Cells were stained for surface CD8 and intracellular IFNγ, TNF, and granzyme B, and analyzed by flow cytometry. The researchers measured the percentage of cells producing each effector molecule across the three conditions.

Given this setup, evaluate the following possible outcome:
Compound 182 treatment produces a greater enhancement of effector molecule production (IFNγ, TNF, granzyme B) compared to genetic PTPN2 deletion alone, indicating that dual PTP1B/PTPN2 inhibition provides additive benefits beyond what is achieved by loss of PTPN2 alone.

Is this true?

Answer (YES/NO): NO